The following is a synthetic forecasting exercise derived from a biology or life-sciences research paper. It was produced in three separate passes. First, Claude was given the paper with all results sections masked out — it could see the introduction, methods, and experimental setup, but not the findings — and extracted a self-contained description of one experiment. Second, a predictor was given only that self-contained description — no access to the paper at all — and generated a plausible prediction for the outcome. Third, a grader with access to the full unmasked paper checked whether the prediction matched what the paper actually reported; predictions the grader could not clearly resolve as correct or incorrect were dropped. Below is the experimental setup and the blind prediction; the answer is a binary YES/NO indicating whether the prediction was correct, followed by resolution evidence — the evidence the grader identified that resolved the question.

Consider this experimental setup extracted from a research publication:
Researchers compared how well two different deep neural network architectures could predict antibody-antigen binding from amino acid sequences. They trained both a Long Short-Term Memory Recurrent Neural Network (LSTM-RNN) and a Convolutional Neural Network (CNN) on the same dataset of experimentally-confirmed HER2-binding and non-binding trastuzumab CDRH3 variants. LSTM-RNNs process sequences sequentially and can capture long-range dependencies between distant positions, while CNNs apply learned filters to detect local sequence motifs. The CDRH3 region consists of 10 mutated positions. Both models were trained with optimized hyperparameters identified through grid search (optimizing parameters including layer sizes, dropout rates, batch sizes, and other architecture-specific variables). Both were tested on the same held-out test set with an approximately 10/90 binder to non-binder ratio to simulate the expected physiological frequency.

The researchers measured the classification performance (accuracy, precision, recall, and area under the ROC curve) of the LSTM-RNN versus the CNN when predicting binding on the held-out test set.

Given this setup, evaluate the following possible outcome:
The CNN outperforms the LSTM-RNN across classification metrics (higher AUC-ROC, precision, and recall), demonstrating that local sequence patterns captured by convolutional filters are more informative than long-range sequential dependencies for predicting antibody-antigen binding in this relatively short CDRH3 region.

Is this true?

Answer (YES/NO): NO